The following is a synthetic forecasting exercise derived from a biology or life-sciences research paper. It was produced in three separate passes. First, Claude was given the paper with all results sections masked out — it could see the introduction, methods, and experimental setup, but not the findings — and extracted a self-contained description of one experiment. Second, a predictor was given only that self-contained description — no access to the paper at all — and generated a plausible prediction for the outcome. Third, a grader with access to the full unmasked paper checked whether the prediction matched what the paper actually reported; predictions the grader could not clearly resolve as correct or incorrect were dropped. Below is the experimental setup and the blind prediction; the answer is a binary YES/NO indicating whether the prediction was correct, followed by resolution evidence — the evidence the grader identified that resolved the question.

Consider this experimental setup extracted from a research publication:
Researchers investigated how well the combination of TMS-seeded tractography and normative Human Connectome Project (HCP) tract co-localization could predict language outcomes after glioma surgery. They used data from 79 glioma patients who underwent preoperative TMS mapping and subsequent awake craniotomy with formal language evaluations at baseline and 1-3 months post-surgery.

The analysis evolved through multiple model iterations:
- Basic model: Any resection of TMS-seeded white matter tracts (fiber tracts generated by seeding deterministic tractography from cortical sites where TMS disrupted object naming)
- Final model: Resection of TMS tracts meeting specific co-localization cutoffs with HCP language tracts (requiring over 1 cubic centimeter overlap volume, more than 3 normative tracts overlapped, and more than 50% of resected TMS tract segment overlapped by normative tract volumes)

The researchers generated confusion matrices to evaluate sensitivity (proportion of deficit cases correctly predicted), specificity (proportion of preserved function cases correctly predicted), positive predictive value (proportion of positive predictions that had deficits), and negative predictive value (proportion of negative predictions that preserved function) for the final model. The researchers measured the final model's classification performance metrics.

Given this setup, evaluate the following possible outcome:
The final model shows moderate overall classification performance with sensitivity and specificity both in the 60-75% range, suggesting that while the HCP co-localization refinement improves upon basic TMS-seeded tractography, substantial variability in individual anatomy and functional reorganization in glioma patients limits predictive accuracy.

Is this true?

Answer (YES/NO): NO